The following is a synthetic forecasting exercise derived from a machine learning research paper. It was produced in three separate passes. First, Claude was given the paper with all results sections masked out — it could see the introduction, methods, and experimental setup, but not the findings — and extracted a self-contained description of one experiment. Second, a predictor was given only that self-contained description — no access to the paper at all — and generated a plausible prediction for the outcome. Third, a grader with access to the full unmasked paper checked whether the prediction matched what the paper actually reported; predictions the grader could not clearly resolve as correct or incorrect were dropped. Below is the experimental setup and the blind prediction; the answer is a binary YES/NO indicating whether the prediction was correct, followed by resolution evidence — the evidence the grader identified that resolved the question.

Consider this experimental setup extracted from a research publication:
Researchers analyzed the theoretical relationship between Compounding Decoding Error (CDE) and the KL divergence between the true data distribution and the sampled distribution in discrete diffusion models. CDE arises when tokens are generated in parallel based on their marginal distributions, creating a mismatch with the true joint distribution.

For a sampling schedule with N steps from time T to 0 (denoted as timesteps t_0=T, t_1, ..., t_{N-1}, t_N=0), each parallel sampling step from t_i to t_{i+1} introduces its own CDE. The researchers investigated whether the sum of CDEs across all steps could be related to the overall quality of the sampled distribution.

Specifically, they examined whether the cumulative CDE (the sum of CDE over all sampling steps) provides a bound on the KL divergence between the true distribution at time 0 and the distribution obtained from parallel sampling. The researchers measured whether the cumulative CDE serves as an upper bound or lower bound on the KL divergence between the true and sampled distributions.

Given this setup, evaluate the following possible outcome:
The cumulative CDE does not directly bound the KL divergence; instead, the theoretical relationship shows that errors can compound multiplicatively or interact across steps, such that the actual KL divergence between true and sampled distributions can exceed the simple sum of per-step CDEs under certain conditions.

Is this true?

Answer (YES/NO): NO